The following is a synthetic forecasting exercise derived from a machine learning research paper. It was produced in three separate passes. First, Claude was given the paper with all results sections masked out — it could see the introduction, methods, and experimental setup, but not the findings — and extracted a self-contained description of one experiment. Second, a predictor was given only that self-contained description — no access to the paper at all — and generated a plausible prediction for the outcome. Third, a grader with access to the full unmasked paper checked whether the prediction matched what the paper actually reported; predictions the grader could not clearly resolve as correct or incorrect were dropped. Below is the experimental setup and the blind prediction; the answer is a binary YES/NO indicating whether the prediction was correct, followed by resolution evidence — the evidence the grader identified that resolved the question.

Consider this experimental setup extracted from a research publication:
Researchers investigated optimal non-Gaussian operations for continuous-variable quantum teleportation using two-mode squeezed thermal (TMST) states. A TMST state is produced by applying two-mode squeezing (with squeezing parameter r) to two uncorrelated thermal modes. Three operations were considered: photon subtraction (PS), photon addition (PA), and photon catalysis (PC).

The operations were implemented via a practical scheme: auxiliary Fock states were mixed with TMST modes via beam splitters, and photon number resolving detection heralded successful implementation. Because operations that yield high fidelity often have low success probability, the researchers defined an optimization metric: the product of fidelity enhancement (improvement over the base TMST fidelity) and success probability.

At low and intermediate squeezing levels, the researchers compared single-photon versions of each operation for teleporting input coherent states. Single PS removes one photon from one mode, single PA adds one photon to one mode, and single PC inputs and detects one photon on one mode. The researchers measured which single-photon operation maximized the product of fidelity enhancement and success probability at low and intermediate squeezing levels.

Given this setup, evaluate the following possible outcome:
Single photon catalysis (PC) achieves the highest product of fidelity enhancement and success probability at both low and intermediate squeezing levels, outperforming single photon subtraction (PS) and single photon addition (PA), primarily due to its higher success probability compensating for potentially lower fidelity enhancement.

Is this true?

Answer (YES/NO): NO